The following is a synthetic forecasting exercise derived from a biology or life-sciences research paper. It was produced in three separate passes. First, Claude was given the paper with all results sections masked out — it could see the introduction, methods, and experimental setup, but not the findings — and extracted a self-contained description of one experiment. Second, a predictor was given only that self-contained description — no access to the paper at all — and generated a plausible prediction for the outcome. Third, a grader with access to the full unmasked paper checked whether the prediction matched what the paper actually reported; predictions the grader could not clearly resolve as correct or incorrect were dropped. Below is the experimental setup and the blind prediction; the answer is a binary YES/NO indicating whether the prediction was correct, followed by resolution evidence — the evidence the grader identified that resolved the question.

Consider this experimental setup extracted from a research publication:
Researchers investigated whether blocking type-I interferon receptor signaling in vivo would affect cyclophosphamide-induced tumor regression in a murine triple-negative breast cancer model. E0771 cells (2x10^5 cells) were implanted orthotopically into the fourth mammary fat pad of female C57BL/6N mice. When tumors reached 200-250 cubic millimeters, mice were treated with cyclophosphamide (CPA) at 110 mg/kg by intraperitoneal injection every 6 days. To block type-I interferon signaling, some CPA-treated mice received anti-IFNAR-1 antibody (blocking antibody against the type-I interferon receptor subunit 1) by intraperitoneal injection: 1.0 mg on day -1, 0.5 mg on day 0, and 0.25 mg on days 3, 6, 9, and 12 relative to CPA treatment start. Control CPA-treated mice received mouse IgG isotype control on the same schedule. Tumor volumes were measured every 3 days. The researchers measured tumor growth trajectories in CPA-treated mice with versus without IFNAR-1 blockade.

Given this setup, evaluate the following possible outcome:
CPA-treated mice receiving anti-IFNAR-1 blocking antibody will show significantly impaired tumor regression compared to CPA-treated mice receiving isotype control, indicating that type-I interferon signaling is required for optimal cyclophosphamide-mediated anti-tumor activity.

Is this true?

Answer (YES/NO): YES